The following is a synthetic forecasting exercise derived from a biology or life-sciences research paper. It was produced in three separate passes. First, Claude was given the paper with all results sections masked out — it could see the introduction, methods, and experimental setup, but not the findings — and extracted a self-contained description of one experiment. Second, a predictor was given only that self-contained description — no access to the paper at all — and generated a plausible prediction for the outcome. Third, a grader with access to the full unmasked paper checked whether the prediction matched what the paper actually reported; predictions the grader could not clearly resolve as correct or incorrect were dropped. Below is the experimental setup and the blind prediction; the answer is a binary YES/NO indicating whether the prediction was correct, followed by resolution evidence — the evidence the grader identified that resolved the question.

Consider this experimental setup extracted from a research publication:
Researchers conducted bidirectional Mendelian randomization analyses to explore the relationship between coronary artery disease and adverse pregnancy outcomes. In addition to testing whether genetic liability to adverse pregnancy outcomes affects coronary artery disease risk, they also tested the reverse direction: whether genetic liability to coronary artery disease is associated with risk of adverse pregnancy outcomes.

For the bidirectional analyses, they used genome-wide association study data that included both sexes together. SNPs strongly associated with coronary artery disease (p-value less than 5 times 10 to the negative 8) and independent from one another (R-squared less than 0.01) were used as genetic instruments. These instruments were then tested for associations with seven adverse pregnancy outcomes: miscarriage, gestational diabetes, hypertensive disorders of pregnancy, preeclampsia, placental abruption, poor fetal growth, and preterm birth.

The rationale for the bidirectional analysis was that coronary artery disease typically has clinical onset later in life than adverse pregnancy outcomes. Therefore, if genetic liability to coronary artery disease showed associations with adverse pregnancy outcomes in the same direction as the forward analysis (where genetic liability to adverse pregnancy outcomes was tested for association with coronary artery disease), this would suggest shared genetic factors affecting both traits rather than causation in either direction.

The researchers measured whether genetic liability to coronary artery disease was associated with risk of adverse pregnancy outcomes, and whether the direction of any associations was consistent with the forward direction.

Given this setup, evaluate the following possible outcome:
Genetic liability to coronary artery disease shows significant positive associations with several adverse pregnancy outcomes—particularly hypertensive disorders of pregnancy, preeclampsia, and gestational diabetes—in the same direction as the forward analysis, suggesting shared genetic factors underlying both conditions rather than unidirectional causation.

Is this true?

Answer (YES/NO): NO